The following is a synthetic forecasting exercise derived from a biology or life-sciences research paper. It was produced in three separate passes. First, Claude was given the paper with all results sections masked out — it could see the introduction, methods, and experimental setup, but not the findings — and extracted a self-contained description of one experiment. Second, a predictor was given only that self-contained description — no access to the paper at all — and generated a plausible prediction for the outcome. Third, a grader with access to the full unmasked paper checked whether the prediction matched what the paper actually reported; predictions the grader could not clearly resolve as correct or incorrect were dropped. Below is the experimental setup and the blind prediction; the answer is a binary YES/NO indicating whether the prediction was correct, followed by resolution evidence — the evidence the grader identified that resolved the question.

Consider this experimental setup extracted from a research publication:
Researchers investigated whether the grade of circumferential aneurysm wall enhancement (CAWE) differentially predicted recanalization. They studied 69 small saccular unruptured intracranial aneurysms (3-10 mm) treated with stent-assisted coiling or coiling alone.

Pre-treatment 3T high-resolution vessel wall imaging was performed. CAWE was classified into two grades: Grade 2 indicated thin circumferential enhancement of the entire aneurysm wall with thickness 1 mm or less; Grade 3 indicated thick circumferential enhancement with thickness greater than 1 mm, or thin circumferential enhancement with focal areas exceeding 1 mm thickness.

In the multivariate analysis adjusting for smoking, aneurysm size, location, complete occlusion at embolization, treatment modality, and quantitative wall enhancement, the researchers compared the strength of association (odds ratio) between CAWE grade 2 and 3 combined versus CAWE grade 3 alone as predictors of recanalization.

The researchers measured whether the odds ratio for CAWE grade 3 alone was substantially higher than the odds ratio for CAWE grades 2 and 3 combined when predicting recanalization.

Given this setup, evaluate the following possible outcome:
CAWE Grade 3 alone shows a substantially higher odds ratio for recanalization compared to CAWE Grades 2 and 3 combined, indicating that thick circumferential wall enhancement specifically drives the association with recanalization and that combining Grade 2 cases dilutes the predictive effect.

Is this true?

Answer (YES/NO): YES